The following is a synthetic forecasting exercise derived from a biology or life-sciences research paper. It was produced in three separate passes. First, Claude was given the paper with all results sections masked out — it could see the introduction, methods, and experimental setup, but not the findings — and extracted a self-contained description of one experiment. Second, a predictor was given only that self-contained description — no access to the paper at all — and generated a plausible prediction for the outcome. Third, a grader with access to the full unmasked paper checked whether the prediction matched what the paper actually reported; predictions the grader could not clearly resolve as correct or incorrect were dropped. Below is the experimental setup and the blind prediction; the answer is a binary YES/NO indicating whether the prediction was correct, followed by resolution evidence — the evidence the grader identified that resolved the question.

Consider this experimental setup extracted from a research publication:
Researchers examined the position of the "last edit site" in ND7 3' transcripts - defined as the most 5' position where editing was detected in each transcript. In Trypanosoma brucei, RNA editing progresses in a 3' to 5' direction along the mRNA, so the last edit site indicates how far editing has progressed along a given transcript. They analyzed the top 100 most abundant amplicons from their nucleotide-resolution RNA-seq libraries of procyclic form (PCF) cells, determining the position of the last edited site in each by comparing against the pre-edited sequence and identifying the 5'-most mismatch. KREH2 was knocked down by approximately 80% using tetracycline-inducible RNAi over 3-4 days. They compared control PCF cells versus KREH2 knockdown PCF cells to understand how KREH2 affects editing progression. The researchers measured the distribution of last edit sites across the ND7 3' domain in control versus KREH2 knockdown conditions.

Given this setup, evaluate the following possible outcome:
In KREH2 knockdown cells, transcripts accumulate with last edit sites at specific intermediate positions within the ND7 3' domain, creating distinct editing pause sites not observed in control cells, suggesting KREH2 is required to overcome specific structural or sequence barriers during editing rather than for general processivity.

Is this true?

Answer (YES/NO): NO